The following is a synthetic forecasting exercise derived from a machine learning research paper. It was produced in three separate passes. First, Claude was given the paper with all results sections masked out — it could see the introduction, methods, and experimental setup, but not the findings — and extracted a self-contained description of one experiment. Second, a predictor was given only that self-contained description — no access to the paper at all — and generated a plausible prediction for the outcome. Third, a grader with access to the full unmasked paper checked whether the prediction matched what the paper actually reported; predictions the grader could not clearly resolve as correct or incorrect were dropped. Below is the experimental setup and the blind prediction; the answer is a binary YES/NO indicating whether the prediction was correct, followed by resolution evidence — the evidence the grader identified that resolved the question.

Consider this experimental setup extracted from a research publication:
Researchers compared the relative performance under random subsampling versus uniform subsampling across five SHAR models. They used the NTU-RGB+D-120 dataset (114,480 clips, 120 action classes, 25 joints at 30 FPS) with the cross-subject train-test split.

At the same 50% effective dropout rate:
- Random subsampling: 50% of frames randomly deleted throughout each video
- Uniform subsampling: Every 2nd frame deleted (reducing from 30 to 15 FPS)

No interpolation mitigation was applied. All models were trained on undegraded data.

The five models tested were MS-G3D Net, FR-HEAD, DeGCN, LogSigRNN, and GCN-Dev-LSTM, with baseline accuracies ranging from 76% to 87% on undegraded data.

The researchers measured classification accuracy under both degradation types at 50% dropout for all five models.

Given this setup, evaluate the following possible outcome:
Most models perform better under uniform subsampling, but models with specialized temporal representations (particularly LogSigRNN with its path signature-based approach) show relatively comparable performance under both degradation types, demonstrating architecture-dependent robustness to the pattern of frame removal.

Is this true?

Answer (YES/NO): NO